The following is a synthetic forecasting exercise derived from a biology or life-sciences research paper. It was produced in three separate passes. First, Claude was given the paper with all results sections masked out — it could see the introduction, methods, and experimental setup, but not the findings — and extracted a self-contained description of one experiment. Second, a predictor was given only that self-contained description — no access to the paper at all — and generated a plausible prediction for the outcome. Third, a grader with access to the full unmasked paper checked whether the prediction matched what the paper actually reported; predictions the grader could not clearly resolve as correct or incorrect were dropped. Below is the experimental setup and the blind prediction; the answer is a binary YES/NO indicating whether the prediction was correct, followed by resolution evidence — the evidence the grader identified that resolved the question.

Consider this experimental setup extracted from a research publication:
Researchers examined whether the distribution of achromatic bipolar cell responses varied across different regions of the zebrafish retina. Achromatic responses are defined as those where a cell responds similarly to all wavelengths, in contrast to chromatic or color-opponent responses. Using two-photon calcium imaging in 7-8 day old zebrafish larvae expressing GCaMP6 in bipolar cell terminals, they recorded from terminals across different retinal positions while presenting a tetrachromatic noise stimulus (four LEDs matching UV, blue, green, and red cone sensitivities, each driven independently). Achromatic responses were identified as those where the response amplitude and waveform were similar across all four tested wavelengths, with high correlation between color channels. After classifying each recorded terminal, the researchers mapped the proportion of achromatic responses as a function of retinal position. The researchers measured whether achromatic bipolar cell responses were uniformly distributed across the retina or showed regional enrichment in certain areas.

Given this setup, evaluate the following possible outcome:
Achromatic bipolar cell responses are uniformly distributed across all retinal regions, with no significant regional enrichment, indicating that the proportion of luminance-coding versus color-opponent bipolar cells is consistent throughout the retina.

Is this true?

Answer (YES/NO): NO